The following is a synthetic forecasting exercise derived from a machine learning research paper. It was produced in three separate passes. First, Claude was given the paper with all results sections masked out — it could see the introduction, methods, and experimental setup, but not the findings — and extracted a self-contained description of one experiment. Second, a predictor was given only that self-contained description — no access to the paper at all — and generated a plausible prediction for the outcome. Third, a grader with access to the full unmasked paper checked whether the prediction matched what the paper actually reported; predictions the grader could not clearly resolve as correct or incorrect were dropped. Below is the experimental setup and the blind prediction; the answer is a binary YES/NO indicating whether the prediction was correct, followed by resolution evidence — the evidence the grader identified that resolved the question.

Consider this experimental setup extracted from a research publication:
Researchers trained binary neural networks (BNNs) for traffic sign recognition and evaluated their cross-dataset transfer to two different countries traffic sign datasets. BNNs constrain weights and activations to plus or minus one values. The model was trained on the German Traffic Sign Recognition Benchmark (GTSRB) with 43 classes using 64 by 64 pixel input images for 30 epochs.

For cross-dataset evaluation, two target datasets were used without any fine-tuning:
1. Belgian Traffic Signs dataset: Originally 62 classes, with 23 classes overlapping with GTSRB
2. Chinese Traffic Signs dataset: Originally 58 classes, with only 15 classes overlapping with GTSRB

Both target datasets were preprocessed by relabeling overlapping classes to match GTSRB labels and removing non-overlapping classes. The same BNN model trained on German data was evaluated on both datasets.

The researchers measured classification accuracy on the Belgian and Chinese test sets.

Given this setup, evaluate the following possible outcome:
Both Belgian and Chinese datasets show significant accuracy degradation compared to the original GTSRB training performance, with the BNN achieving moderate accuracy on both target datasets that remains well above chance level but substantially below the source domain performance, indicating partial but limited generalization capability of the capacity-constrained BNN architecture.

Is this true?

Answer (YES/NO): NO